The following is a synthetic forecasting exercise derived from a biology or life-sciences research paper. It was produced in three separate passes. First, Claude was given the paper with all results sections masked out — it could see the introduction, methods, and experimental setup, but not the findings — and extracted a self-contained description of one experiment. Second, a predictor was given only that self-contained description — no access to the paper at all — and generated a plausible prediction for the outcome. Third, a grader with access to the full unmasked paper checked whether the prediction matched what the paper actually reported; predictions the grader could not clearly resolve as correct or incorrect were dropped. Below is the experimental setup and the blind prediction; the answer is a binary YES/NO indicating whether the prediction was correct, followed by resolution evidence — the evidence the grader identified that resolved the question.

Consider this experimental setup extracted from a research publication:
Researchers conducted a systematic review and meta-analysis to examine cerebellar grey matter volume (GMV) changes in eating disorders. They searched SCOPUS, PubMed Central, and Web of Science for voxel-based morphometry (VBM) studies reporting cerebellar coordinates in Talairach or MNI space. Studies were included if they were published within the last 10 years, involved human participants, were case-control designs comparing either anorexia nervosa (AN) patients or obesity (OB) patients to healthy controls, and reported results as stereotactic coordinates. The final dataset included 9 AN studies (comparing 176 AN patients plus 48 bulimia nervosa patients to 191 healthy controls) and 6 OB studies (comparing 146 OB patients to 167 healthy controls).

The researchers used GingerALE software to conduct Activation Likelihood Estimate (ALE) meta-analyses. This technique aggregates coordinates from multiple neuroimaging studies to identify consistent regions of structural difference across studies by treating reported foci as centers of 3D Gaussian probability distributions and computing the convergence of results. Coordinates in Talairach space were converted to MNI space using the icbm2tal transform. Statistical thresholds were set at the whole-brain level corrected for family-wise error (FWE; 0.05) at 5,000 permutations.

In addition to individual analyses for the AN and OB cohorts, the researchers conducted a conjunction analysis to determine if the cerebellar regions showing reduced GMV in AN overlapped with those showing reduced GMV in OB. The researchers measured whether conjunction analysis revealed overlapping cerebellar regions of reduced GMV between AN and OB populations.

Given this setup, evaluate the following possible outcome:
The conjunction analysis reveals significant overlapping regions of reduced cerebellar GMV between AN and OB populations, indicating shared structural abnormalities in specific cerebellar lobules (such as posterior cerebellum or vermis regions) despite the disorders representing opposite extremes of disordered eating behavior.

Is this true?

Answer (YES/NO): NO